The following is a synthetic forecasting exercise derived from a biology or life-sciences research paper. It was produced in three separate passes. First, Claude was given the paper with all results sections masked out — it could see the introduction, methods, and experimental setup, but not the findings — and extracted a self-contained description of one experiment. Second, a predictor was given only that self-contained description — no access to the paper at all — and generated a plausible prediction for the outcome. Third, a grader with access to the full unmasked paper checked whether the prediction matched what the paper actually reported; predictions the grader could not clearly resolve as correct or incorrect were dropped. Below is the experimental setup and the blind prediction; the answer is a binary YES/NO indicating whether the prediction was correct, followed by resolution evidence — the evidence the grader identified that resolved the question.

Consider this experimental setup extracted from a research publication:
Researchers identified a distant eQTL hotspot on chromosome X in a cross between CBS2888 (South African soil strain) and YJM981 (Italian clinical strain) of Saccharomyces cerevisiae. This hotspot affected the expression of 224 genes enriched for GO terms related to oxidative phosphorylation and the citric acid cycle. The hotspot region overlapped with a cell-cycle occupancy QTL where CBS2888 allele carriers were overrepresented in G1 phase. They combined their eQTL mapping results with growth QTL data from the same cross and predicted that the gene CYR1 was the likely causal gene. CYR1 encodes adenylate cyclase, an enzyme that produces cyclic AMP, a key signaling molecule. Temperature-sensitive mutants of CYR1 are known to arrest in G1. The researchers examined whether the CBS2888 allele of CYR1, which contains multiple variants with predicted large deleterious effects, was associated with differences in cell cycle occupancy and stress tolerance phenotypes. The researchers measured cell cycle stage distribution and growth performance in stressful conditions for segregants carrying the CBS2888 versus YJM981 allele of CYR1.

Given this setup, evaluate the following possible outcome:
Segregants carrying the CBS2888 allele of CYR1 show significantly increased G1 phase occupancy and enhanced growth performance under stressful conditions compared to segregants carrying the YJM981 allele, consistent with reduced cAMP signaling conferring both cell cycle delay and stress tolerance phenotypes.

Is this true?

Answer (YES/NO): YES